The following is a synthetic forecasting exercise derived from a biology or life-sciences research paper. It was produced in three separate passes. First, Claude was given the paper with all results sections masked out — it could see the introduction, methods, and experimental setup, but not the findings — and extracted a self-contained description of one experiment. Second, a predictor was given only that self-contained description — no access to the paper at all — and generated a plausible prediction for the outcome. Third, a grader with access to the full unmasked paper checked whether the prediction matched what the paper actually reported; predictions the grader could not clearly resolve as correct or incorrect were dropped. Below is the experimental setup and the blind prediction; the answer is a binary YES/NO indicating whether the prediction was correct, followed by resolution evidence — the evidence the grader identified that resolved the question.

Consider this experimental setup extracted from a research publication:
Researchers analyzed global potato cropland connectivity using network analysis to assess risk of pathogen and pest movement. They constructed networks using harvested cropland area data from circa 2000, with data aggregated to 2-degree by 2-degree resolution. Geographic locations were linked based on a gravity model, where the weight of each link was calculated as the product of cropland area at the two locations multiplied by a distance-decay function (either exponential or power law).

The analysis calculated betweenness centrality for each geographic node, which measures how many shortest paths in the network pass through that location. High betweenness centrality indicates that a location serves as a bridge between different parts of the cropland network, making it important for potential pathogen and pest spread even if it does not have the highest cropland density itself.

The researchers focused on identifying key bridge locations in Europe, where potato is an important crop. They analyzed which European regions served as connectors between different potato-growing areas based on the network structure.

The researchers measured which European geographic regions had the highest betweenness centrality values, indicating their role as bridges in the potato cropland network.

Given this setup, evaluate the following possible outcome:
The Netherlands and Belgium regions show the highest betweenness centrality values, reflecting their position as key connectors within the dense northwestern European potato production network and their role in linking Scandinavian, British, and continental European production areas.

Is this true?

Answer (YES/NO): NO